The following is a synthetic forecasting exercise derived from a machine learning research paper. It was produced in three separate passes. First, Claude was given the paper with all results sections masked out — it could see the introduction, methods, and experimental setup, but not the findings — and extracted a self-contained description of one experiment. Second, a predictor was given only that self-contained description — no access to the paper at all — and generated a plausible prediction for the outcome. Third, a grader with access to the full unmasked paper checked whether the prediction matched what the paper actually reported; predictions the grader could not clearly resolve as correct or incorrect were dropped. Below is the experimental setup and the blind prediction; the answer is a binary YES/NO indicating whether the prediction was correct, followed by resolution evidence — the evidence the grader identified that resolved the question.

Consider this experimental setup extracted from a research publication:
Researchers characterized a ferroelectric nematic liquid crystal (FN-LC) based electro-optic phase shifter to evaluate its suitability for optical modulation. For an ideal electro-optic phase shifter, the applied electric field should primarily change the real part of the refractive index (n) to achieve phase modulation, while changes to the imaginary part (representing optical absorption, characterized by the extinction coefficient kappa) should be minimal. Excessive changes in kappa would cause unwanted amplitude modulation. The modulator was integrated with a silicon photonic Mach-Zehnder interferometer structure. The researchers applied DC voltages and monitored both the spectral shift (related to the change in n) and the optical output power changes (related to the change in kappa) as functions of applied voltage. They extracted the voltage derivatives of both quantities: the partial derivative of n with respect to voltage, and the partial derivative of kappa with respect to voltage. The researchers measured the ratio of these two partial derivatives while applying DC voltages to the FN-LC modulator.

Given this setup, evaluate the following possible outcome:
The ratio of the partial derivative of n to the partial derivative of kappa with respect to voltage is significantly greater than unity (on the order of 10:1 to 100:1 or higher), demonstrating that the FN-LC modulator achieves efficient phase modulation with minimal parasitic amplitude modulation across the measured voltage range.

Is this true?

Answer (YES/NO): YES